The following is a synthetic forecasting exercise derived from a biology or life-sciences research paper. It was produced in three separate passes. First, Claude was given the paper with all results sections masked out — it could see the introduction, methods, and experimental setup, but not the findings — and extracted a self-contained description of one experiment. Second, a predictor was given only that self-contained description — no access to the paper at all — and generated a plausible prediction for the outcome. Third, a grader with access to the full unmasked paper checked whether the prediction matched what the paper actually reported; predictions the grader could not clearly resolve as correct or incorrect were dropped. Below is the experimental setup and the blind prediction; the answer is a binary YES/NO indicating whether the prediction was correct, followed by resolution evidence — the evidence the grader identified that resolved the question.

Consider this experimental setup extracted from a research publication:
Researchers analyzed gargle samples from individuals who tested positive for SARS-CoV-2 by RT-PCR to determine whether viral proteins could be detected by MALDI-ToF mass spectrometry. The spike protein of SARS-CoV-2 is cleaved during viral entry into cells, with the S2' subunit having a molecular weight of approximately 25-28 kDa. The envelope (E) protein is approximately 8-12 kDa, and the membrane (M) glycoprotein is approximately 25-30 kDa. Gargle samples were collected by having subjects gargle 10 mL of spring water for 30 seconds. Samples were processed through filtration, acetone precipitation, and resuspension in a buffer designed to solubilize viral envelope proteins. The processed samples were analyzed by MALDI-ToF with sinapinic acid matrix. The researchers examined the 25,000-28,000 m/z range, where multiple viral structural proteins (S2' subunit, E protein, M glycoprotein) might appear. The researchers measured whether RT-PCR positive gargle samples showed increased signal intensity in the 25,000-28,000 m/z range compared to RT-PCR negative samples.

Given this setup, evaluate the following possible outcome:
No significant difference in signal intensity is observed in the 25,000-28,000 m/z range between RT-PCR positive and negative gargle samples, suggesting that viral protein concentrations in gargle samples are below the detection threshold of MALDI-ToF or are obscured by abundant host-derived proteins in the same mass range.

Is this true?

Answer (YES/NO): NO